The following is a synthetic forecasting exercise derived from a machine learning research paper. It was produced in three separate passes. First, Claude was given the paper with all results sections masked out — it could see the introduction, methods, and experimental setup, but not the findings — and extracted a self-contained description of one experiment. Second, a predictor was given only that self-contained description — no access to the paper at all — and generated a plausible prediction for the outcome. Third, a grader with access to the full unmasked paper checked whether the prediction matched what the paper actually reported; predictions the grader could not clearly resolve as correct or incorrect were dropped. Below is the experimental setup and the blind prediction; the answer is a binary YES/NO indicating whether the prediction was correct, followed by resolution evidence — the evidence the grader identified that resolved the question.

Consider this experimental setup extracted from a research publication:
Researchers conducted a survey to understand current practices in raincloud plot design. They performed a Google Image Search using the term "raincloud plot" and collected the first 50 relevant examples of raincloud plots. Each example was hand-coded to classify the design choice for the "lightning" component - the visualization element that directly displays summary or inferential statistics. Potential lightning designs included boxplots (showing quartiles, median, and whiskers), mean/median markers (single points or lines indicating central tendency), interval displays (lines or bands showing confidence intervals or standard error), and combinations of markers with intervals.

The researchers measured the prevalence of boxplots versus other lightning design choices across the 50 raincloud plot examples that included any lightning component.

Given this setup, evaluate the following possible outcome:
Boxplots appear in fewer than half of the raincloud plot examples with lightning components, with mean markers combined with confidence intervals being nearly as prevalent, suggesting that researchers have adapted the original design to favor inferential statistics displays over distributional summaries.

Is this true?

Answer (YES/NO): NO